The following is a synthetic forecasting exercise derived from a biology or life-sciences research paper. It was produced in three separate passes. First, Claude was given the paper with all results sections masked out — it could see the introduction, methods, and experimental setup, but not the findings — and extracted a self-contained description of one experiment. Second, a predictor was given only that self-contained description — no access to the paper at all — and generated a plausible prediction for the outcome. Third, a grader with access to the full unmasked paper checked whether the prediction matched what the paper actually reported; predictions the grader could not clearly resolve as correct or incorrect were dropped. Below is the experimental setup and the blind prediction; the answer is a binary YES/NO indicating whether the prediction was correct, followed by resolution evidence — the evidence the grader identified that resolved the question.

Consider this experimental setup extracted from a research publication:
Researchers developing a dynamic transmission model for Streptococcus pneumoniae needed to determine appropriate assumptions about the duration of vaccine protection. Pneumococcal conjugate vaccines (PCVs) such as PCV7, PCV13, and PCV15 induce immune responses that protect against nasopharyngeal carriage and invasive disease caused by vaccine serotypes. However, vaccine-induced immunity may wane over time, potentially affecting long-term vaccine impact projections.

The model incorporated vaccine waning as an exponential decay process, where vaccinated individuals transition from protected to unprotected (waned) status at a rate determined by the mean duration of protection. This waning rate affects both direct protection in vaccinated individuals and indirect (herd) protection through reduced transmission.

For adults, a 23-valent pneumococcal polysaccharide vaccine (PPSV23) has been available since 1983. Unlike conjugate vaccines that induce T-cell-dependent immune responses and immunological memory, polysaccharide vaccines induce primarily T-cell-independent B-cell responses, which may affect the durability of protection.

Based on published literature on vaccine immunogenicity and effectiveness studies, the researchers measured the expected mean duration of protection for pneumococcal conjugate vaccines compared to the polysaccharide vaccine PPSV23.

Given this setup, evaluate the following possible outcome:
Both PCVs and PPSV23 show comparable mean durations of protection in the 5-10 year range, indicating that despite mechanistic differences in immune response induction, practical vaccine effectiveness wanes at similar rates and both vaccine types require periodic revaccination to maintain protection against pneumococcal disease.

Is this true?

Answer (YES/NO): NO